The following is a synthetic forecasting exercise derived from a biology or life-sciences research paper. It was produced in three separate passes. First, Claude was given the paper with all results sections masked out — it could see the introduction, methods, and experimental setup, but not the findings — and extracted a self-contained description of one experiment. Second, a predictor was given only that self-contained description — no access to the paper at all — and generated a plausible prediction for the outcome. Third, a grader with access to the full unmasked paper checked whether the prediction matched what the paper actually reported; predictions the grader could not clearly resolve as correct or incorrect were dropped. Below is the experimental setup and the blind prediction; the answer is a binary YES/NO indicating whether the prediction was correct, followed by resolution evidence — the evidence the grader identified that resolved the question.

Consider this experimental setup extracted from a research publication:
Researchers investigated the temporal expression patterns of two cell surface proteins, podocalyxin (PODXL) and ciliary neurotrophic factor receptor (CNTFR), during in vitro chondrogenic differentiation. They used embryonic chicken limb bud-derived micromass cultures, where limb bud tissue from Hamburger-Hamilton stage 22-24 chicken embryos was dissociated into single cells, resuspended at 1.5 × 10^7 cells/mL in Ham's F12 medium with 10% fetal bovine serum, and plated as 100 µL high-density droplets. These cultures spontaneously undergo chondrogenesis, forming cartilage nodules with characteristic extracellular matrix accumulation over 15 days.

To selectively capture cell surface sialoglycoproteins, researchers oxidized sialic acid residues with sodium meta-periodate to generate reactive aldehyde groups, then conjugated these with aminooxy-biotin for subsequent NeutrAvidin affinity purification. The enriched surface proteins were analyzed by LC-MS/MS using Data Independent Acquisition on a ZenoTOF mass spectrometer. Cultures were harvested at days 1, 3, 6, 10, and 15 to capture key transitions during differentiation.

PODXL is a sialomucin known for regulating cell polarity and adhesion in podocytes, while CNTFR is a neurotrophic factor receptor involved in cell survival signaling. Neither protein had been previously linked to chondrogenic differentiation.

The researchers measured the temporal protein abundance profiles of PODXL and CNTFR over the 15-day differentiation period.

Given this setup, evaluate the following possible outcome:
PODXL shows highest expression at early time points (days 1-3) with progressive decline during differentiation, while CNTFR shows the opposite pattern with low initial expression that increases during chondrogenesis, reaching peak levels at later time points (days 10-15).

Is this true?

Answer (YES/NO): NO